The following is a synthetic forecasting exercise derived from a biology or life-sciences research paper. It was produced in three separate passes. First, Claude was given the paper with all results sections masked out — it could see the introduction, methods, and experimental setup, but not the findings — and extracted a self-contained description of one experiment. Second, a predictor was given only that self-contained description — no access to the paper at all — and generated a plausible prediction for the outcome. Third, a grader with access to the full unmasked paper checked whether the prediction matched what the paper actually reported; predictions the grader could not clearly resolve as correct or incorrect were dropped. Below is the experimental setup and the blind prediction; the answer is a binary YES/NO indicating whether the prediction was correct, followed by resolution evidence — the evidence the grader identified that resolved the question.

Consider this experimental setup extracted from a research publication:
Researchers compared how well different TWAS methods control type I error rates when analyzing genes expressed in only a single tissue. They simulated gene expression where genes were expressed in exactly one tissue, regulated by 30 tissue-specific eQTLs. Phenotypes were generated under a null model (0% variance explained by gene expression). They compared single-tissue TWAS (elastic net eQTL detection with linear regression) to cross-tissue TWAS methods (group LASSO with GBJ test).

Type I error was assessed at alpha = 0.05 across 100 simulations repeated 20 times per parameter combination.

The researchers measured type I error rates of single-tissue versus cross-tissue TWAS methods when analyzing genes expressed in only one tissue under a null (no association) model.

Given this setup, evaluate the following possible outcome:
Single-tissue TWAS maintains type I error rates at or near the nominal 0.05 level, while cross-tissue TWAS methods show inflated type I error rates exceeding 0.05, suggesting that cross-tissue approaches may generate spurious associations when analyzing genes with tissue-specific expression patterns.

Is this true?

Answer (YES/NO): NO